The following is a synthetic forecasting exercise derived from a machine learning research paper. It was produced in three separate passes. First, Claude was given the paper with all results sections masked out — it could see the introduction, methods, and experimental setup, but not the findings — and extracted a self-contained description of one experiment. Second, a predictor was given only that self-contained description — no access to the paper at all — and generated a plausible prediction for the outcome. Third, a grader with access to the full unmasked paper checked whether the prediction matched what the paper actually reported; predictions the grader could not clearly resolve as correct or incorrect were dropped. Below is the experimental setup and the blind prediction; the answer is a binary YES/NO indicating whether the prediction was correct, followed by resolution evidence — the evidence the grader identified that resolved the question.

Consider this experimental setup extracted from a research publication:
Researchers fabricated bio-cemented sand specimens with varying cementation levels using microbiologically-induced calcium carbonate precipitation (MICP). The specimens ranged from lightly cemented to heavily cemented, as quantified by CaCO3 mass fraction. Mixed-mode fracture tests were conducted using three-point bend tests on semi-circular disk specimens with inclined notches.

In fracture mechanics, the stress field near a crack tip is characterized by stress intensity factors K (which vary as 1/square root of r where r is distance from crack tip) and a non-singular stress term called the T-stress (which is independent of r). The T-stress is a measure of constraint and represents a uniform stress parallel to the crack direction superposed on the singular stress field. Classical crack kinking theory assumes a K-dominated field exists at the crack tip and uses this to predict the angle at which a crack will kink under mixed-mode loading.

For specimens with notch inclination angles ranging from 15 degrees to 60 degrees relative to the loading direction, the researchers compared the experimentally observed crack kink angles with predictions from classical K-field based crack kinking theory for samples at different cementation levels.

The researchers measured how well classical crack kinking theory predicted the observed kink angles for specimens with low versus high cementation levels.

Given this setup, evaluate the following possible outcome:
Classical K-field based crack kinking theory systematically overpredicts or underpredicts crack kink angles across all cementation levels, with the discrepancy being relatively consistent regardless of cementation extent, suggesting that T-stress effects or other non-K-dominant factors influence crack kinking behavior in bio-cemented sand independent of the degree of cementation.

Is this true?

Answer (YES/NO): NO